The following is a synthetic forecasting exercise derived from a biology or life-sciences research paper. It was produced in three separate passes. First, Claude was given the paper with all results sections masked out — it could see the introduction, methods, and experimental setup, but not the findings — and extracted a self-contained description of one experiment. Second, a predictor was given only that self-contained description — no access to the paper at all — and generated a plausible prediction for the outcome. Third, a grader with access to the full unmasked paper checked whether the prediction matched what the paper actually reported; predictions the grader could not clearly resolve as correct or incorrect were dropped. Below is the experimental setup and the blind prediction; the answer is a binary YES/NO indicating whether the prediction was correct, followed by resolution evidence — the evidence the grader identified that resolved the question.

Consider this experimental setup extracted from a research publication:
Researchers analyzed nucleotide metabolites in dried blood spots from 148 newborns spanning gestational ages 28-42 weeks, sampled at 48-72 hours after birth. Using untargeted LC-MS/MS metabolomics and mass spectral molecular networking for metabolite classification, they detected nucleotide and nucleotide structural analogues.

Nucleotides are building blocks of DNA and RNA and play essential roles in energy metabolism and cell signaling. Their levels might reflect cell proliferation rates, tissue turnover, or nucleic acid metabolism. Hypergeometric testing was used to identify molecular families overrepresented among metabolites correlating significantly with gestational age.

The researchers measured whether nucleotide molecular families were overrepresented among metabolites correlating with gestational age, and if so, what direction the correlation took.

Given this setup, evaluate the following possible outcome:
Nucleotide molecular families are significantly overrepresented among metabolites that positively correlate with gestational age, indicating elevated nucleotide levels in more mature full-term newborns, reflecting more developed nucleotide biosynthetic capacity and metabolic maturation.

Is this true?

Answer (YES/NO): NO